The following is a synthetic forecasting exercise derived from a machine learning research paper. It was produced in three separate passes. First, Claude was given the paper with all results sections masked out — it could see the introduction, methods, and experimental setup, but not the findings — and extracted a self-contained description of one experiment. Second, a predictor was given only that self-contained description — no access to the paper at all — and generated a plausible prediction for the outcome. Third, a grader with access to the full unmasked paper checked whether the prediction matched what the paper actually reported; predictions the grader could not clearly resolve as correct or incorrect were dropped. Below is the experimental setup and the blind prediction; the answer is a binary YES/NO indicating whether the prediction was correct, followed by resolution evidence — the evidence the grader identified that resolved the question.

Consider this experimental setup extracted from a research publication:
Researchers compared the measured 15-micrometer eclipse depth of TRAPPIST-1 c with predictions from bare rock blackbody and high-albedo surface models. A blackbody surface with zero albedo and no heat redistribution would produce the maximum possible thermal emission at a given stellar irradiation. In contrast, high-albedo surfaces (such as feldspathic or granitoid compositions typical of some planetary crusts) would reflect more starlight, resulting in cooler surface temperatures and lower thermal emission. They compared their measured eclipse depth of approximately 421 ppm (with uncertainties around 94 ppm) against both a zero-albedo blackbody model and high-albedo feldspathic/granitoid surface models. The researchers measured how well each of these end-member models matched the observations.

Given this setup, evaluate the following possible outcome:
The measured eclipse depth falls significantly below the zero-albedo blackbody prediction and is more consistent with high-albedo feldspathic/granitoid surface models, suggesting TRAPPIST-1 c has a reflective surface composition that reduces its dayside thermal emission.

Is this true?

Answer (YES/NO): NO